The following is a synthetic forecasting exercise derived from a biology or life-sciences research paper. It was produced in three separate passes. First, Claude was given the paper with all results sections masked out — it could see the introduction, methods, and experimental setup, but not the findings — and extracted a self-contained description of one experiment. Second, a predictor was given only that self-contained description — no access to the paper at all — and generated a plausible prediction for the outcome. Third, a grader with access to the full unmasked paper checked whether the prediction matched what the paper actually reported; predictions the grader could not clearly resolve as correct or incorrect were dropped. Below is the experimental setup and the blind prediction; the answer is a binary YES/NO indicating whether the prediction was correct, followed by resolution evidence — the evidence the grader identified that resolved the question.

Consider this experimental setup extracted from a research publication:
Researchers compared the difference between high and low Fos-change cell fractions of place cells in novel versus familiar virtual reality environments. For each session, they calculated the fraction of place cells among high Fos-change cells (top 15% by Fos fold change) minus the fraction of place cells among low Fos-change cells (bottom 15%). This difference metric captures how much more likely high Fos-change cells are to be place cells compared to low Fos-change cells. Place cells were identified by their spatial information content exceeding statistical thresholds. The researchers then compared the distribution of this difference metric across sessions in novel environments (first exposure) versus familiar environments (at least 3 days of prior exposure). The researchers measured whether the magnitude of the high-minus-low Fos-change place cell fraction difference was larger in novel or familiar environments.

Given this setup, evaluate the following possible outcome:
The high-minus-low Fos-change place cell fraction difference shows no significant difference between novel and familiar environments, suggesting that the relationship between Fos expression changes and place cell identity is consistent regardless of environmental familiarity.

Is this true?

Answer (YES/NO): NO